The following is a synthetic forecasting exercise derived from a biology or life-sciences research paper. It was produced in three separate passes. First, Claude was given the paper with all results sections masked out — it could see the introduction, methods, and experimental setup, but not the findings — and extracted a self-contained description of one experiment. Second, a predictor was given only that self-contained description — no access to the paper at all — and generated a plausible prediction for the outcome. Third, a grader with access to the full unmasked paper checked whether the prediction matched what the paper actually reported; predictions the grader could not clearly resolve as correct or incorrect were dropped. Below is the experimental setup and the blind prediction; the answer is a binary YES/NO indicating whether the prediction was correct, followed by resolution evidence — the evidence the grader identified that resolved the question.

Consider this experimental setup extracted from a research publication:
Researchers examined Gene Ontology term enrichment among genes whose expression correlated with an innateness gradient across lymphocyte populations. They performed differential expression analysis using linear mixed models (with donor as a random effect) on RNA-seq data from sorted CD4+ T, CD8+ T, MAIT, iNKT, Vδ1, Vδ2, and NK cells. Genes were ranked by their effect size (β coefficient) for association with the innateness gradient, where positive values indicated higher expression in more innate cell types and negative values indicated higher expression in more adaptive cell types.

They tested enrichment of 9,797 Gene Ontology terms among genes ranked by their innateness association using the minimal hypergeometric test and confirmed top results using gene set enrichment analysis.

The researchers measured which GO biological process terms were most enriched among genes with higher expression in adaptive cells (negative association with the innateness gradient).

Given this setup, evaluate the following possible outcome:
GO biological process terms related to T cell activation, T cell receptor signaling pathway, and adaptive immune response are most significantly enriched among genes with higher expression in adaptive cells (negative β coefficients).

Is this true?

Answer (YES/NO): NO